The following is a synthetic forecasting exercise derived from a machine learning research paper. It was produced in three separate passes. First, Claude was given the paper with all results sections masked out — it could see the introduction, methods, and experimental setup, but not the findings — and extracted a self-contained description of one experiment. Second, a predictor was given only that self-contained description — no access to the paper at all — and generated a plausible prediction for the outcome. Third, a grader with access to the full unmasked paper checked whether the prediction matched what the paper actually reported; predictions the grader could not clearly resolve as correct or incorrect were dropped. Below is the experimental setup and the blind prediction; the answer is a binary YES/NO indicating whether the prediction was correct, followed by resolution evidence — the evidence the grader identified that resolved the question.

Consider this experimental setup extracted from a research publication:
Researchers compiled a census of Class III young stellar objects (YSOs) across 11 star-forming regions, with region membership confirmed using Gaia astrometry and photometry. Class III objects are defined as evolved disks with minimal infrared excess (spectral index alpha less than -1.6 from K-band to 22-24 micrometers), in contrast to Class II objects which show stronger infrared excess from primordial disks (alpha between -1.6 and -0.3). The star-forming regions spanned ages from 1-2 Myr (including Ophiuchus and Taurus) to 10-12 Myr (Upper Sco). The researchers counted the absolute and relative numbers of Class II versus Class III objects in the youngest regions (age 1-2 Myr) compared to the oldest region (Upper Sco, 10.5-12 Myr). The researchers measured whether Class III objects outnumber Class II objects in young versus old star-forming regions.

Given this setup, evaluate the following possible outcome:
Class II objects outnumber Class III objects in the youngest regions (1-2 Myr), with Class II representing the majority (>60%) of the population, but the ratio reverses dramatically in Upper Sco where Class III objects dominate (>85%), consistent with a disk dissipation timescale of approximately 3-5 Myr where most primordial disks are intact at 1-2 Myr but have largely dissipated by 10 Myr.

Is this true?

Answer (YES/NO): NO